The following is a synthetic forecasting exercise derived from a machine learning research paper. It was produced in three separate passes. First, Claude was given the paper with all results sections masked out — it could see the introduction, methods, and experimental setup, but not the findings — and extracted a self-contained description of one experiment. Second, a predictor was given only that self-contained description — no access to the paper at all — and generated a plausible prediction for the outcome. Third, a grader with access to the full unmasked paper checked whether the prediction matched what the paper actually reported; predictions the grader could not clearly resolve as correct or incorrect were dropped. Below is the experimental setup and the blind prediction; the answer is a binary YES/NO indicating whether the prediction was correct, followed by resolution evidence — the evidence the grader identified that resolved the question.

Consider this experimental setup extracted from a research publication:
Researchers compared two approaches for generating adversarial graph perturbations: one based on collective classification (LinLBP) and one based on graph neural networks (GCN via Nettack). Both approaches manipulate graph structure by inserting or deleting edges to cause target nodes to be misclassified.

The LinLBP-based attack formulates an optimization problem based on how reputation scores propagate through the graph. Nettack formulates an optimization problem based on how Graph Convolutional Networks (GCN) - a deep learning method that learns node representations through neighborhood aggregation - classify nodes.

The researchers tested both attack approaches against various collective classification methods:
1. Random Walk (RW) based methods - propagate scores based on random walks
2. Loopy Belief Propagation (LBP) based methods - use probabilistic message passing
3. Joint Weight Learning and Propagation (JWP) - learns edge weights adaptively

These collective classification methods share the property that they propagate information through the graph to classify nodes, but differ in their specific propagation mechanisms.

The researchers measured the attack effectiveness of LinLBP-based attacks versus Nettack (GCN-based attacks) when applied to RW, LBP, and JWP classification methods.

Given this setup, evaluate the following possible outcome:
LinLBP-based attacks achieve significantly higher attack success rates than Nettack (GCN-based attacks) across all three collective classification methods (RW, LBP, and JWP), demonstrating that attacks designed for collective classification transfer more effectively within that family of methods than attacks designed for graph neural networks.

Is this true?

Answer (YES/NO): YES